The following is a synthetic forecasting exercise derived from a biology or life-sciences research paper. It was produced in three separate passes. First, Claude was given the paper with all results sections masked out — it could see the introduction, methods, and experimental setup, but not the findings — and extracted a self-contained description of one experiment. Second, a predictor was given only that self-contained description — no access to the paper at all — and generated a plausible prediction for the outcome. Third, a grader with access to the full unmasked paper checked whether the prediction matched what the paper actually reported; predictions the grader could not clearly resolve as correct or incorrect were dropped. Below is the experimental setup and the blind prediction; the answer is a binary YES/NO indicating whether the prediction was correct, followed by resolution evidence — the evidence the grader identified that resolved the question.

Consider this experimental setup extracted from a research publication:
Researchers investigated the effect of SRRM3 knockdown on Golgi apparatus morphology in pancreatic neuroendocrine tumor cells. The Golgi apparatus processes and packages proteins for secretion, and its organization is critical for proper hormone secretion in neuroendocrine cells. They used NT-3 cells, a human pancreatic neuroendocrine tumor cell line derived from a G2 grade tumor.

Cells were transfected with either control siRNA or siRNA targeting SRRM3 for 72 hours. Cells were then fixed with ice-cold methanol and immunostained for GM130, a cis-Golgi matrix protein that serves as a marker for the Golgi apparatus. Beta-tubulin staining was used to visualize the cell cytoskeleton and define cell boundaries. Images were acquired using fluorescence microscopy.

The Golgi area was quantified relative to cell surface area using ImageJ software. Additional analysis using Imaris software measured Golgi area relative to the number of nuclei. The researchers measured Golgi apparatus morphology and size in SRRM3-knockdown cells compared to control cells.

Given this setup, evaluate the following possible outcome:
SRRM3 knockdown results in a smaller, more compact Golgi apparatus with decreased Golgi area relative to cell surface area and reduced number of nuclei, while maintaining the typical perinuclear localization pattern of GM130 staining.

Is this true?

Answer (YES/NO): NO